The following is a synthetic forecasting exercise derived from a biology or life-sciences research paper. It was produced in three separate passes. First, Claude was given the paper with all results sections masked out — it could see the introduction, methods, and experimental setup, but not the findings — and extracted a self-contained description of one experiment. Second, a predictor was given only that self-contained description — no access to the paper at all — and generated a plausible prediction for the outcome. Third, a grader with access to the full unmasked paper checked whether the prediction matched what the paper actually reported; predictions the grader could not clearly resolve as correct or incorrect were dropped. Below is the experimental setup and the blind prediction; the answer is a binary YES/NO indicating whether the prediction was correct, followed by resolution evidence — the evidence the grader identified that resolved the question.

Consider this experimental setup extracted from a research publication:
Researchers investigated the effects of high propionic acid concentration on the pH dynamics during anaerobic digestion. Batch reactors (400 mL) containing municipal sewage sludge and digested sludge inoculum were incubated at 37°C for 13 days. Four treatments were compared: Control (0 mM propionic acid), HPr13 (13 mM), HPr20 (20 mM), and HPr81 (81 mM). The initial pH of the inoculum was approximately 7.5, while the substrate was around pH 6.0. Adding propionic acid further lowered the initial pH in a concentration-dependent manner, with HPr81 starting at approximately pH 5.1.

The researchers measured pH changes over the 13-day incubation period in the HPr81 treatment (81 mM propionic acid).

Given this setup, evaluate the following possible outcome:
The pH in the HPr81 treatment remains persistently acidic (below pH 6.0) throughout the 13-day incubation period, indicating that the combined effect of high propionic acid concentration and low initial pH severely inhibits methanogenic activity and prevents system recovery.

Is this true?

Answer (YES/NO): YES